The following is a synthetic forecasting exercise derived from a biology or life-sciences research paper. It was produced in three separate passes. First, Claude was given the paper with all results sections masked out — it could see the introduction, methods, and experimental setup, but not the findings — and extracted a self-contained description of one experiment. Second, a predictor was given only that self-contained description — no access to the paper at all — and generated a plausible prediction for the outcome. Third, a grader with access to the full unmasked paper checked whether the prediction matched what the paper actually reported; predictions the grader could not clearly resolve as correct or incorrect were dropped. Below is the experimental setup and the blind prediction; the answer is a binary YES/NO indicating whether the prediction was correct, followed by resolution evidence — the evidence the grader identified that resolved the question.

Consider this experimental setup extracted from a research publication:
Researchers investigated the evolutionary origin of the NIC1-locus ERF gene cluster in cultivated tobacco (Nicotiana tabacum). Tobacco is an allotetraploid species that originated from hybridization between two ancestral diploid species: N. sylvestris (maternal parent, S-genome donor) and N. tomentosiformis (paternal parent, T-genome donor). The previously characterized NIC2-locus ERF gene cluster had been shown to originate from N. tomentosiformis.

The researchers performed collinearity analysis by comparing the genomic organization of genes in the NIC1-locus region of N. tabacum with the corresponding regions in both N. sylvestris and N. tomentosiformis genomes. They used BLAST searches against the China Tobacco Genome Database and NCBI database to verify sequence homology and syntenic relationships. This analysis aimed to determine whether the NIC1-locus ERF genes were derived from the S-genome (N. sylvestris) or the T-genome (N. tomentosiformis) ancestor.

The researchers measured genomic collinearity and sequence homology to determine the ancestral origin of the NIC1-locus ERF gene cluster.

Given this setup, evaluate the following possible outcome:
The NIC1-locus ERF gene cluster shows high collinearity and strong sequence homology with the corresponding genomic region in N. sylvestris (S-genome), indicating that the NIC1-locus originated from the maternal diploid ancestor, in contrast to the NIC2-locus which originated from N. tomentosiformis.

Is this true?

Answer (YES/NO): YES